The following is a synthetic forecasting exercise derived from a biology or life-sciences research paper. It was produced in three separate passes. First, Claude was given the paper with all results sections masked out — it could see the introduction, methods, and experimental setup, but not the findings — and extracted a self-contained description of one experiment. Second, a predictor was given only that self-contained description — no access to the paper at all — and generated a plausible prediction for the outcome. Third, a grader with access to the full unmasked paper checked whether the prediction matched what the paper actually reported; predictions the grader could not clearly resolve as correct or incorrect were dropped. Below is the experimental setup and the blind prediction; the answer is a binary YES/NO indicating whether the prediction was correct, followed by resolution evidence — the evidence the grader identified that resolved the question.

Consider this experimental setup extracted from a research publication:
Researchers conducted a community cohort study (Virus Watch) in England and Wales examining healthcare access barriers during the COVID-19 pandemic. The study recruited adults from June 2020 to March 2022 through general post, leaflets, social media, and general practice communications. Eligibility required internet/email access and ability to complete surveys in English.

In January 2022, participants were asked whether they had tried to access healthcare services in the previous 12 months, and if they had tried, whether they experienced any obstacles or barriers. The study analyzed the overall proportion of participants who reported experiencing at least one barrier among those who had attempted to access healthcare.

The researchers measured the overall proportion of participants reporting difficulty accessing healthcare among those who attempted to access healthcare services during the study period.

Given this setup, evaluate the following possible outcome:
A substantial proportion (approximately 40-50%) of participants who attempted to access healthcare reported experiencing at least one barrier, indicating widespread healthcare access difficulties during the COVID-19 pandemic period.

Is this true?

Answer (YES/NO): NO